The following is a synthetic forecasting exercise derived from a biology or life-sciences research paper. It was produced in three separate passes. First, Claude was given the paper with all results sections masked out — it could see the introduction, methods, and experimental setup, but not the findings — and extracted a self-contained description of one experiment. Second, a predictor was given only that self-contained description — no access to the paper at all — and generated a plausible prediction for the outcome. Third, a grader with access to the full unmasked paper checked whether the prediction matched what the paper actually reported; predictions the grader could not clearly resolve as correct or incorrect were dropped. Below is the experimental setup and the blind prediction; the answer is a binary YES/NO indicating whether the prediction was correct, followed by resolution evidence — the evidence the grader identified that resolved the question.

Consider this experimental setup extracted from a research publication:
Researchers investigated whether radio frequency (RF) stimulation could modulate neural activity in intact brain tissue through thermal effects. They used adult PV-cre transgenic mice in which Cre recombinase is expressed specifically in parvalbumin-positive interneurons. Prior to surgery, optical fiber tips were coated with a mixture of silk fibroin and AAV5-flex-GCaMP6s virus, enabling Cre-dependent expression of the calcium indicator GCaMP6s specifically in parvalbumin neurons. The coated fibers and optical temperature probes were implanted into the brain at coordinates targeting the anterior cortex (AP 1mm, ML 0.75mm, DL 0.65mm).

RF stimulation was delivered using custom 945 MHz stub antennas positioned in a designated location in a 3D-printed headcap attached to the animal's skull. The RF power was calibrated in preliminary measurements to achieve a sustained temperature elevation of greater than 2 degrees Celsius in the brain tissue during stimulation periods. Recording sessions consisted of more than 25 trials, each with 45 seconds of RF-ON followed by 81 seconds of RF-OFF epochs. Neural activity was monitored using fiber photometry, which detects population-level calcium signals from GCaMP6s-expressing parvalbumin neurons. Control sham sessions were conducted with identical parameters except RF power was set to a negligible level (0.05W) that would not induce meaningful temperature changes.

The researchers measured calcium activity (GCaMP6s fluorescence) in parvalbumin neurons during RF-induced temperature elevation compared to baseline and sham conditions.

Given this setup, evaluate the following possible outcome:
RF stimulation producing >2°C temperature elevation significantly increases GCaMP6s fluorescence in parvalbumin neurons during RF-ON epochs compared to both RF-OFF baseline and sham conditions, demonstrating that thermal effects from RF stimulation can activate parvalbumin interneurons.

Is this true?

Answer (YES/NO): NO